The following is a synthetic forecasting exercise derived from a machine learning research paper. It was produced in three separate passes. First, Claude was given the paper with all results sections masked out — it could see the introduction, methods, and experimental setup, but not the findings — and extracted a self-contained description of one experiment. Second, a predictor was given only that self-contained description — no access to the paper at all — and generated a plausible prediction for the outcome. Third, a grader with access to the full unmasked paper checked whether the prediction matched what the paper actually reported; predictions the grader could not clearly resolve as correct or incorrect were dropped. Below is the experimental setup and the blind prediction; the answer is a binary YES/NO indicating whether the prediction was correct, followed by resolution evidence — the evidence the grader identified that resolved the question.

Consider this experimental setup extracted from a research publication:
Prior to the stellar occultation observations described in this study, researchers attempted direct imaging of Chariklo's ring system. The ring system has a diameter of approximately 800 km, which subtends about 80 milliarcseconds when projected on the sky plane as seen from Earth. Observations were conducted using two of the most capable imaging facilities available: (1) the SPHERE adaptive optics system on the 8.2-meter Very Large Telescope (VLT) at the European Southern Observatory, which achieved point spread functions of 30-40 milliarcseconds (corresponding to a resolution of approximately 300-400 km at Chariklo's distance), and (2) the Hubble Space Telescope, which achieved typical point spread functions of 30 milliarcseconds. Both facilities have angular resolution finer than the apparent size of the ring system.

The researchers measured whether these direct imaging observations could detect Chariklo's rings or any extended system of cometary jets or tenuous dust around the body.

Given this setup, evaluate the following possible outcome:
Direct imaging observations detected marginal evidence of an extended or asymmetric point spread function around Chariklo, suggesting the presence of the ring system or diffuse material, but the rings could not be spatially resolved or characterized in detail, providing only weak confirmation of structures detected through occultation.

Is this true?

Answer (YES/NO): NO